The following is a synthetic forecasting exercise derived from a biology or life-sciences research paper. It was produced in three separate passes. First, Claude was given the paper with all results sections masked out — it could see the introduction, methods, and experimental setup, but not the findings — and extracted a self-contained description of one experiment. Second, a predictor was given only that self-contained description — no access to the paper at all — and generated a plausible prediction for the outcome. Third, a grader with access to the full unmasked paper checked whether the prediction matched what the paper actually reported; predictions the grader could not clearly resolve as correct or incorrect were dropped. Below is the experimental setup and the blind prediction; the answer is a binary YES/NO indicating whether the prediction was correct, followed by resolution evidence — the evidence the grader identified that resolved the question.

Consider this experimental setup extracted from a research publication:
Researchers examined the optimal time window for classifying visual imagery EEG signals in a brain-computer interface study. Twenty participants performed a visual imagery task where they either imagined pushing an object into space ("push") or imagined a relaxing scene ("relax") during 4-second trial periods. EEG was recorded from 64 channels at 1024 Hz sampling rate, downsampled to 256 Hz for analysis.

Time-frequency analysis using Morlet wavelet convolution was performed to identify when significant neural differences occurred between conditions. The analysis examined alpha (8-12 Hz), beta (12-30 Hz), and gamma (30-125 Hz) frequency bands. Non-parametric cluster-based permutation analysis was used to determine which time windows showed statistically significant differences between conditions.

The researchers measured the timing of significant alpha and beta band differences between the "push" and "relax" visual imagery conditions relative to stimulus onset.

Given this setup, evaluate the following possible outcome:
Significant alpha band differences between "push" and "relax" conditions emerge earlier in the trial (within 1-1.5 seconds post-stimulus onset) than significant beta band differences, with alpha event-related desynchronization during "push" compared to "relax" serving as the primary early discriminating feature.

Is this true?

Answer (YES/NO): NO